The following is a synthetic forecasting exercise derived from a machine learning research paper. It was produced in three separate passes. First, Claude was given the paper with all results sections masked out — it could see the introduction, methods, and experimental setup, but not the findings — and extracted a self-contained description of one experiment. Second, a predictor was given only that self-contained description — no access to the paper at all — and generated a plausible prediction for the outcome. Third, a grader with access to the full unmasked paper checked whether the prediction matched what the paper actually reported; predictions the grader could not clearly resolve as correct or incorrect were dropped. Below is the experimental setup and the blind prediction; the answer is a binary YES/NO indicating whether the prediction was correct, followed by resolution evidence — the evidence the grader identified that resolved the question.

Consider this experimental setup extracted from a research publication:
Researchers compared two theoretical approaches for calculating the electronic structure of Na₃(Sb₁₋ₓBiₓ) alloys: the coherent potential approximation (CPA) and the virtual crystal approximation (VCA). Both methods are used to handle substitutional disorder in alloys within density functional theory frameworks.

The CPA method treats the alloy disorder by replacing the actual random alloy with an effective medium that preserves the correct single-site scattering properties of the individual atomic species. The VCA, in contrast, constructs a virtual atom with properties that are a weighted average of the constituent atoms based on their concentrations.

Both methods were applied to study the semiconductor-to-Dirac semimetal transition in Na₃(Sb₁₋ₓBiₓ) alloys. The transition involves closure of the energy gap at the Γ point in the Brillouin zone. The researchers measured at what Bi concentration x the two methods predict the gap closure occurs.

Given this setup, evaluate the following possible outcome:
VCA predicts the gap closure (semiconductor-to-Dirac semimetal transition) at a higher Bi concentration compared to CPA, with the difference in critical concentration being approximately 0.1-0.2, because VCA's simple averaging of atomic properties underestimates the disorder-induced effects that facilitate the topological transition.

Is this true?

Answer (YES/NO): NO